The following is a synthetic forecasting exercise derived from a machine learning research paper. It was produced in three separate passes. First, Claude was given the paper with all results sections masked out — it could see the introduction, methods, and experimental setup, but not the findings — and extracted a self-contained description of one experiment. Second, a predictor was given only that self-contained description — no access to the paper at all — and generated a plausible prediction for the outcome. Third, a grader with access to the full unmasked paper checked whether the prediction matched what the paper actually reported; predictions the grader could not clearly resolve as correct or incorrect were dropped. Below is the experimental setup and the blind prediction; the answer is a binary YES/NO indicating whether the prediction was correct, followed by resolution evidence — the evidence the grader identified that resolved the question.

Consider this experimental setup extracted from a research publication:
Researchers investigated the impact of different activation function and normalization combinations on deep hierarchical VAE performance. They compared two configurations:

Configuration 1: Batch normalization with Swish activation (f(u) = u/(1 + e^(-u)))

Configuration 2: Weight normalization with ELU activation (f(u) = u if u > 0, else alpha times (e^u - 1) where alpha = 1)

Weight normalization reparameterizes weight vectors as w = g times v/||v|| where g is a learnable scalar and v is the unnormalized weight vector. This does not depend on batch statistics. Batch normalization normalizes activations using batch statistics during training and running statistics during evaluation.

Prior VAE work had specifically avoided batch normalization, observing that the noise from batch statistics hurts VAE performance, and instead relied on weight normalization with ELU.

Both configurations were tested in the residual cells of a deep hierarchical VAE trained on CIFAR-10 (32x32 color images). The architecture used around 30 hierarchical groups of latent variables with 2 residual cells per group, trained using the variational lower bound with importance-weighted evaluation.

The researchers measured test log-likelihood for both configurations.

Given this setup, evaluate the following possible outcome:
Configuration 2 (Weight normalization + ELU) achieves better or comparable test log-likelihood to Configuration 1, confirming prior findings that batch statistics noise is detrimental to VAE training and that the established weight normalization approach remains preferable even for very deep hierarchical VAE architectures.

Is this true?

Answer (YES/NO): NO